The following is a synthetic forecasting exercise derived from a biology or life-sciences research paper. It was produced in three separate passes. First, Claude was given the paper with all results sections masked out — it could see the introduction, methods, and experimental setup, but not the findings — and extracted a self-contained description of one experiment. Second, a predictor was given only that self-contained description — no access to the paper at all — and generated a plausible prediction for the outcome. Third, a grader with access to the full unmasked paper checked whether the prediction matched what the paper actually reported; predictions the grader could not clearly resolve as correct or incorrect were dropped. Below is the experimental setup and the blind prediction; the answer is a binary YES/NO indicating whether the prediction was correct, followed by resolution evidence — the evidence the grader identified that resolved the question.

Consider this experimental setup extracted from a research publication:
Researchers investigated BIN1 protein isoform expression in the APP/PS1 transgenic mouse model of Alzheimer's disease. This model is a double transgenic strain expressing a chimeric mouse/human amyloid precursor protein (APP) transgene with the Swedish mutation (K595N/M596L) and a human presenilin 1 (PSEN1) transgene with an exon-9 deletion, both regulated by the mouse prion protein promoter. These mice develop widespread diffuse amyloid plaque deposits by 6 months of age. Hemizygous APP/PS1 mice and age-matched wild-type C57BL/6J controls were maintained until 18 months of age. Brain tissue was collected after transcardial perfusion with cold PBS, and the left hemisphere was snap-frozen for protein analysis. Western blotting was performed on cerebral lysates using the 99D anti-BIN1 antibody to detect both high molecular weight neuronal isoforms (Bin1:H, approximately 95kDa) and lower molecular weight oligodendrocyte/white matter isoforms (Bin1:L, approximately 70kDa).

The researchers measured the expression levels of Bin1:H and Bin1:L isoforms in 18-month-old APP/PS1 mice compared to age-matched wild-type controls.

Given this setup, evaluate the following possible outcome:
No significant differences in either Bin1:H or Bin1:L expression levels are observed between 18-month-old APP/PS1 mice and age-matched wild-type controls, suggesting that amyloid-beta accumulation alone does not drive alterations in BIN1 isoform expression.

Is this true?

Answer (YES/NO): NO